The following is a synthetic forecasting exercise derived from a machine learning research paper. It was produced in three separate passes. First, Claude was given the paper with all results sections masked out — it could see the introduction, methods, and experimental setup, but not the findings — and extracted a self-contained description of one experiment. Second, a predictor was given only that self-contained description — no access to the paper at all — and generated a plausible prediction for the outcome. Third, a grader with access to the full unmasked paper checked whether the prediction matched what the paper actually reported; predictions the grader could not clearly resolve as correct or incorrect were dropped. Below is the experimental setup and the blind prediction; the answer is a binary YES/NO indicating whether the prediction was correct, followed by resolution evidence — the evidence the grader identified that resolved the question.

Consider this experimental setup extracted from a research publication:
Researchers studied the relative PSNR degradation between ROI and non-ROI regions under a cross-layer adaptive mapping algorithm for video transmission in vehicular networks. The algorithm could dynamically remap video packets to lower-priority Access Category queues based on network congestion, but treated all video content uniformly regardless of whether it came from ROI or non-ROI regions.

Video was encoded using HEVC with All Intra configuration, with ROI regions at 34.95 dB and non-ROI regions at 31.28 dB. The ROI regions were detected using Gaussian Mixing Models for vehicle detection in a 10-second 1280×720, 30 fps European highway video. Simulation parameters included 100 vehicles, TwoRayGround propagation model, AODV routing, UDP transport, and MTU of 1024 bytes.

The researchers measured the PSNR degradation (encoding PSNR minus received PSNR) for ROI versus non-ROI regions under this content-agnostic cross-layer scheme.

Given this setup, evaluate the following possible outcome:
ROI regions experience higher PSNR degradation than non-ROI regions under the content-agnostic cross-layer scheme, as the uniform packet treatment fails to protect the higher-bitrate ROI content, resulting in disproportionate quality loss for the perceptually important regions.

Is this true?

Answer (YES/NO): YES